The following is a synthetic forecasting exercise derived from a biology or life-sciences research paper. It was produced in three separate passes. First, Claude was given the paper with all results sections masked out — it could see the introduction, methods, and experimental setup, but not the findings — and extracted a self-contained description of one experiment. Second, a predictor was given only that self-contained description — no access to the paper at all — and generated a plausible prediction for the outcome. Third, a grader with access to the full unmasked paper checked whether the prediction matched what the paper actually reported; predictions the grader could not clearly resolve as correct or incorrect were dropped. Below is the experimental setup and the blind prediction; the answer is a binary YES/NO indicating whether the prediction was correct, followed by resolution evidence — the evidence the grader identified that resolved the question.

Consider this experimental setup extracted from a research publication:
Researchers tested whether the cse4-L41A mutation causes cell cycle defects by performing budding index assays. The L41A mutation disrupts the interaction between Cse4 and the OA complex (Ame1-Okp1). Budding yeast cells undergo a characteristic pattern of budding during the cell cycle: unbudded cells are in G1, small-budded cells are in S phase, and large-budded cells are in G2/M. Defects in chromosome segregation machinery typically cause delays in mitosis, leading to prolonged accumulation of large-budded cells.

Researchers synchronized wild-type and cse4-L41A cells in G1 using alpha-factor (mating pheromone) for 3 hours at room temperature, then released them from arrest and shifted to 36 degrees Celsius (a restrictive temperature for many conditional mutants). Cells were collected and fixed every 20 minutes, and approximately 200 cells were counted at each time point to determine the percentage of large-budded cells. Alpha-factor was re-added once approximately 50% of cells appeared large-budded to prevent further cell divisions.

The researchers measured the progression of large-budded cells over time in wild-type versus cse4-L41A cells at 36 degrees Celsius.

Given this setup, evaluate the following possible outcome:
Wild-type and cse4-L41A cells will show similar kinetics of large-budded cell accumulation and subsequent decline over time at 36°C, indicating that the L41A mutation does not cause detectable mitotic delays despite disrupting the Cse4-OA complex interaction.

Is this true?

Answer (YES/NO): NO